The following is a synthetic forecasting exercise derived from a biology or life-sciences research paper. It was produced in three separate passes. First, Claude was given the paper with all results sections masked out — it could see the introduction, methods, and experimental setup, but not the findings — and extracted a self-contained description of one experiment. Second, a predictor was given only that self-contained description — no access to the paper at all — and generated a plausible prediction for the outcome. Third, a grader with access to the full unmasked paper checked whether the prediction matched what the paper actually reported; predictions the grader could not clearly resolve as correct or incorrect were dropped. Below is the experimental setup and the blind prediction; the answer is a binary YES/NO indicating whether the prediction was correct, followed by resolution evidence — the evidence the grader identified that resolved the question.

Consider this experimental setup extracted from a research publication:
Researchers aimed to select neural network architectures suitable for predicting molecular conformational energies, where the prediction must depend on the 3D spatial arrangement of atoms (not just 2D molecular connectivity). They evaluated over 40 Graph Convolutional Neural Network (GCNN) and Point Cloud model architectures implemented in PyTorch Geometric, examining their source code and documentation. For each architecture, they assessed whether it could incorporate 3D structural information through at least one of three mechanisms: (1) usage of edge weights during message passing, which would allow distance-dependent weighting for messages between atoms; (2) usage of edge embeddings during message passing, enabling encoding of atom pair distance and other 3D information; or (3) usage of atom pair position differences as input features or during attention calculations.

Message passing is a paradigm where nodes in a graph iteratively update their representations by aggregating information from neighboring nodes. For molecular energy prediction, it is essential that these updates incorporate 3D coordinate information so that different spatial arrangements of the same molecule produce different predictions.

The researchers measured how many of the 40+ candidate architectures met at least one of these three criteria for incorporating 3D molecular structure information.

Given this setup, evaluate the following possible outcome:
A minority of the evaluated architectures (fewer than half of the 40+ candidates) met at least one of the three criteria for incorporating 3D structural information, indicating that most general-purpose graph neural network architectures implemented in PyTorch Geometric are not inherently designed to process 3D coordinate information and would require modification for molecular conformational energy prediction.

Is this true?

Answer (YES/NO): NO